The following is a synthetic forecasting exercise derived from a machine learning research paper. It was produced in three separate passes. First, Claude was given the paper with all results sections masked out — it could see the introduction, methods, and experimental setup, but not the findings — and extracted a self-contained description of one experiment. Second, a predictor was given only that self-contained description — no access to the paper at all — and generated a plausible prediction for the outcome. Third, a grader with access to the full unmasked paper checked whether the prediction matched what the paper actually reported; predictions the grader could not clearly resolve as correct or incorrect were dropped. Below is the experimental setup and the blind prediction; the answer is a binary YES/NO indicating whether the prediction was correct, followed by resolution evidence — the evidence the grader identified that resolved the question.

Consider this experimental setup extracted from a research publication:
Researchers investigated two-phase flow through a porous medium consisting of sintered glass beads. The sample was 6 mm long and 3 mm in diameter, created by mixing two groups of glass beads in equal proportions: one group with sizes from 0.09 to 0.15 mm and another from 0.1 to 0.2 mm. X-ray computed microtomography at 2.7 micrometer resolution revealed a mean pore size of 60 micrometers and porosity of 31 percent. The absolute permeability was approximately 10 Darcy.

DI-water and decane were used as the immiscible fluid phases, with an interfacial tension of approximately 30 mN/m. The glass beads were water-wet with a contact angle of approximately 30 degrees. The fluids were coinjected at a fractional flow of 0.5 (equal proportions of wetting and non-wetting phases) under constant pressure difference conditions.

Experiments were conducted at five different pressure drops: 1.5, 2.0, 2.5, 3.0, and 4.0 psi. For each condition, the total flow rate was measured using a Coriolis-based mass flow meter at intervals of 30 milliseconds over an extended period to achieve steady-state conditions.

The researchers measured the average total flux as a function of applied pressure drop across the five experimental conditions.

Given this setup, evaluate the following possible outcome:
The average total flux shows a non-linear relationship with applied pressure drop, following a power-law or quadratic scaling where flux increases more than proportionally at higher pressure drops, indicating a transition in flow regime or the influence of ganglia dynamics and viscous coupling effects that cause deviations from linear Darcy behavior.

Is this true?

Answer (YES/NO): NO